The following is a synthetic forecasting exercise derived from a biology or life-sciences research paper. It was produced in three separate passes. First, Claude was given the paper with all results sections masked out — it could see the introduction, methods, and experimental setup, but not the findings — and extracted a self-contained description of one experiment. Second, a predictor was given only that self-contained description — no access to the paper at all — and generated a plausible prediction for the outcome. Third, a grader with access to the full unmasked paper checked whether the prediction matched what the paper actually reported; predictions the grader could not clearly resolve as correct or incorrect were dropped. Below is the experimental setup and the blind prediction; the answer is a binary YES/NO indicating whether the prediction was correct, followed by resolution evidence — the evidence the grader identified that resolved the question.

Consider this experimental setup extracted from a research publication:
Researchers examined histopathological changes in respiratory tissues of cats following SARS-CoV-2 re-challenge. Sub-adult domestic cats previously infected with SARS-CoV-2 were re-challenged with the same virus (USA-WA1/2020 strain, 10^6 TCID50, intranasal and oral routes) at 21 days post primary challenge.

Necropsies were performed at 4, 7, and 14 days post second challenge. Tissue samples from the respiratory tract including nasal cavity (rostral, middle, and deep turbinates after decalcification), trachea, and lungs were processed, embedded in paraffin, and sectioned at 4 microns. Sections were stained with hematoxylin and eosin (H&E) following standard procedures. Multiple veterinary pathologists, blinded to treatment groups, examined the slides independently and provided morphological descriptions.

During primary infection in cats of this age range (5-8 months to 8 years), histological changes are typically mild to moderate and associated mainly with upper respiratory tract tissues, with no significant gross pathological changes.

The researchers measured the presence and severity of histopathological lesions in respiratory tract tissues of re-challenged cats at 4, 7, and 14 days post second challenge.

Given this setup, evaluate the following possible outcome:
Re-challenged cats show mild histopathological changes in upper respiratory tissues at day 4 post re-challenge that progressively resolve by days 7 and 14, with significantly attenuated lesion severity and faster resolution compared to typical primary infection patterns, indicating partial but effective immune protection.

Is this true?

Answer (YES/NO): NO